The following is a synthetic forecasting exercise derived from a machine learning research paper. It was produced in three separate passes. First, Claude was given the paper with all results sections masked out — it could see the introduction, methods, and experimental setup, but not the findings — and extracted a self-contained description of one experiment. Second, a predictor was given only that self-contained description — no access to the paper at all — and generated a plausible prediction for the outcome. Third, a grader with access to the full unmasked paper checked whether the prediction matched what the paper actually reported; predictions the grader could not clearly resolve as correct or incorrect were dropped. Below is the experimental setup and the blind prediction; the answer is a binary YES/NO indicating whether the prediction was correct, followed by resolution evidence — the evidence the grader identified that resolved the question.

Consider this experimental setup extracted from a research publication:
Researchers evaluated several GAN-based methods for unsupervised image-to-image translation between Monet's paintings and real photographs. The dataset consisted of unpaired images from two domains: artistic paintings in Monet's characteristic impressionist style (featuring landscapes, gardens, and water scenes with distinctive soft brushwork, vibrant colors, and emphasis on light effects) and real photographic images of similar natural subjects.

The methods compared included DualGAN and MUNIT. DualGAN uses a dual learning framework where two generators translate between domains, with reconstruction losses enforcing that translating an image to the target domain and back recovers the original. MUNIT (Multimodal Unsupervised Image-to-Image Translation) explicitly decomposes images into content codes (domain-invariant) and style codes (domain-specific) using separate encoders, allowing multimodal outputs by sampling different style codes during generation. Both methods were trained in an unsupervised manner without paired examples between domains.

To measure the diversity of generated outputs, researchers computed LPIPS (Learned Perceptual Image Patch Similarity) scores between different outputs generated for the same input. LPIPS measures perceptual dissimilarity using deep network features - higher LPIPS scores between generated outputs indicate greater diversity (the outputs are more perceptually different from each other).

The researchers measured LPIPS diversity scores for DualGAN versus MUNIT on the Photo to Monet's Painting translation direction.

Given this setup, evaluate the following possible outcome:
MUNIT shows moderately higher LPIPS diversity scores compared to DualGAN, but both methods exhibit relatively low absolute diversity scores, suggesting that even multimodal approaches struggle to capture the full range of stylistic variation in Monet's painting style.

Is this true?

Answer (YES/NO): NO